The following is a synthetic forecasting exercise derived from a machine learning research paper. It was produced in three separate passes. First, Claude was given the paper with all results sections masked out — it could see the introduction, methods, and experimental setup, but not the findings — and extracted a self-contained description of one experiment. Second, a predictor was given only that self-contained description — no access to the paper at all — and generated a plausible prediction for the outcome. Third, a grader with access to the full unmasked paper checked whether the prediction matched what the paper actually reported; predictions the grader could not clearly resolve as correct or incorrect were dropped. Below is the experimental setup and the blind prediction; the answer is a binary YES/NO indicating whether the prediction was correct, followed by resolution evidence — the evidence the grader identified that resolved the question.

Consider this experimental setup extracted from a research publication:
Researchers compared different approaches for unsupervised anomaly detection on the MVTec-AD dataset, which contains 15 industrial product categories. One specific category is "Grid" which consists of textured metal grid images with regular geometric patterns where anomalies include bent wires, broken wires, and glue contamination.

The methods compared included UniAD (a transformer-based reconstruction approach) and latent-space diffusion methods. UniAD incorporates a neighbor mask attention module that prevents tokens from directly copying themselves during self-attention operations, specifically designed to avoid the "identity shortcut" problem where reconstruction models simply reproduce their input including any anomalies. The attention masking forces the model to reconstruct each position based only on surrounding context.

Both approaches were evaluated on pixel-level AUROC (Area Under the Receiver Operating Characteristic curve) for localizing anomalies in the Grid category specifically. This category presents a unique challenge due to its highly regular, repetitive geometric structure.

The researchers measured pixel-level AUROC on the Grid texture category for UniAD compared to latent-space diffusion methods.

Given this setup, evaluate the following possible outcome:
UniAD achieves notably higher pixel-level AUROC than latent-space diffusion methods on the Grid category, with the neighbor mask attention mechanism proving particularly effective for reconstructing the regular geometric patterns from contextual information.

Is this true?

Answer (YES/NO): NO